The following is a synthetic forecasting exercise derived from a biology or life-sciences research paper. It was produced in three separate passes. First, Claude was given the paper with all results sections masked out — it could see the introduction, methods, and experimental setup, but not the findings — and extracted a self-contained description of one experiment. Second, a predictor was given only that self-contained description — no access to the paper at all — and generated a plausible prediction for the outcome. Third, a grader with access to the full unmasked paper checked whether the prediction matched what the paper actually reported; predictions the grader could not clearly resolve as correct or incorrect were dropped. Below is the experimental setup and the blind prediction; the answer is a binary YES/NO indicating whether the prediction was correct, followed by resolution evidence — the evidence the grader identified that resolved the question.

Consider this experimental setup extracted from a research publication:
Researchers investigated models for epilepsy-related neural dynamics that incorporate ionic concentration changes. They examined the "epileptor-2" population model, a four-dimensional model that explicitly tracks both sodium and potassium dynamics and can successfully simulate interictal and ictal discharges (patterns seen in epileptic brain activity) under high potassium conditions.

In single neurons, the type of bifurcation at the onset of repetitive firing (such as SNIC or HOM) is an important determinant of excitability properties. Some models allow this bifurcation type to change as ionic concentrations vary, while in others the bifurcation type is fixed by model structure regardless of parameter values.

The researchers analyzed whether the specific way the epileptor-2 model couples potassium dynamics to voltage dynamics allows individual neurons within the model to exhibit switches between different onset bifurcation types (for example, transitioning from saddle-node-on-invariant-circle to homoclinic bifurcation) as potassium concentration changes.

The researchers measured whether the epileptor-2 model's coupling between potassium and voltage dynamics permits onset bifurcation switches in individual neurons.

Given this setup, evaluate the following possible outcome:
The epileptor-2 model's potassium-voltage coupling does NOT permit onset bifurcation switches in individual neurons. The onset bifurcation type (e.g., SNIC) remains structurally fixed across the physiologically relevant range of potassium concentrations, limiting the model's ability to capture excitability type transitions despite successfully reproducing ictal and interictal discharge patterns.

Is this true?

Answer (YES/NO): YES